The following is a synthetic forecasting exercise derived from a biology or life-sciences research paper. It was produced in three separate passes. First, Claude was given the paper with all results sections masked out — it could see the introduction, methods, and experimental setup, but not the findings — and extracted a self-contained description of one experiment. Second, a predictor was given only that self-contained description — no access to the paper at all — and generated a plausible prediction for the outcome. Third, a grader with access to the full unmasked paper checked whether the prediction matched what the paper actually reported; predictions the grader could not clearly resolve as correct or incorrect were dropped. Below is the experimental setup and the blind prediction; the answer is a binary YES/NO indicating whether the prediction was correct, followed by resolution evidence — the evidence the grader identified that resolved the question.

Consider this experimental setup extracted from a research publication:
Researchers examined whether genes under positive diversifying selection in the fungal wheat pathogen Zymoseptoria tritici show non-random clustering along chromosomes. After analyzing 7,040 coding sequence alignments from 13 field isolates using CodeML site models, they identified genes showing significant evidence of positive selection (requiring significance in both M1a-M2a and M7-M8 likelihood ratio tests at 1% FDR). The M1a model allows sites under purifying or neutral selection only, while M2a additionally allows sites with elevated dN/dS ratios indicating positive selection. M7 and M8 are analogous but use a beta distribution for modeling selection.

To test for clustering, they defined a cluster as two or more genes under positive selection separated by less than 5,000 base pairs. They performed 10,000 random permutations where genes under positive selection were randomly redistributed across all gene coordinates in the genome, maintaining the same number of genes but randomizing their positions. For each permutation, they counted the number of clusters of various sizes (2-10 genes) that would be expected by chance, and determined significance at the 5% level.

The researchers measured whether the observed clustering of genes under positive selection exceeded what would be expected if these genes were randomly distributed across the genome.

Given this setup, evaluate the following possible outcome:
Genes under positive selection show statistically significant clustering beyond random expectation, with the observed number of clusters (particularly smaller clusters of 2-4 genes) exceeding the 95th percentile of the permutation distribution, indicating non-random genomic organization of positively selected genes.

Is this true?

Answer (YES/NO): NO